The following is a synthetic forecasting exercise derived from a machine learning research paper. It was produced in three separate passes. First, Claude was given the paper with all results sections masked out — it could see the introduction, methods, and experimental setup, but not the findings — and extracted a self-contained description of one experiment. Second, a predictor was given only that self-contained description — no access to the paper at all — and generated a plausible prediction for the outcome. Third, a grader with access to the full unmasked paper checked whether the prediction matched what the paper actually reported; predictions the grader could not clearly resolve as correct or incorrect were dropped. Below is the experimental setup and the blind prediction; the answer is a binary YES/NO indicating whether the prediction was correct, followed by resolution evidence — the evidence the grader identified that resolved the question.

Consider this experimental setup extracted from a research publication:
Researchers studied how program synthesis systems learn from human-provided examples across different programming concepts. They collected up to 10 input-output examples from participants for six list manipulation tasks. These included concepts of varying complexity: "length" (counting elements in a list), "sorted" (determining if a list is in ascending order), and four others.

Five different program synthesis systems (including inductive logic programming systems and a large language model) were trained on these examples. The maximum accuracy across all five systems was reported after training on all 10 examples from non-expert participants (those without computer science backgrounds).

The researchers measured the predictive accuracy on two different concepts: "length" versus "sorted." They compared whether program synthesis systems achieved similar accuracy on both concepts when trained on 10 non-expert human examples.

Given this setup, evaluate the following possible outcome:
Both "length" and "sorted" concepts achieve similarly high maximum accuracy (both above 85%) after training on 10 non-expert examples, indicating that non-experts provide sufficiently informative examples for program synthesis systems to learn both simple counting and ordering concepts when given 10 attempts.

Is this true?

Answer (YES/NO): NO